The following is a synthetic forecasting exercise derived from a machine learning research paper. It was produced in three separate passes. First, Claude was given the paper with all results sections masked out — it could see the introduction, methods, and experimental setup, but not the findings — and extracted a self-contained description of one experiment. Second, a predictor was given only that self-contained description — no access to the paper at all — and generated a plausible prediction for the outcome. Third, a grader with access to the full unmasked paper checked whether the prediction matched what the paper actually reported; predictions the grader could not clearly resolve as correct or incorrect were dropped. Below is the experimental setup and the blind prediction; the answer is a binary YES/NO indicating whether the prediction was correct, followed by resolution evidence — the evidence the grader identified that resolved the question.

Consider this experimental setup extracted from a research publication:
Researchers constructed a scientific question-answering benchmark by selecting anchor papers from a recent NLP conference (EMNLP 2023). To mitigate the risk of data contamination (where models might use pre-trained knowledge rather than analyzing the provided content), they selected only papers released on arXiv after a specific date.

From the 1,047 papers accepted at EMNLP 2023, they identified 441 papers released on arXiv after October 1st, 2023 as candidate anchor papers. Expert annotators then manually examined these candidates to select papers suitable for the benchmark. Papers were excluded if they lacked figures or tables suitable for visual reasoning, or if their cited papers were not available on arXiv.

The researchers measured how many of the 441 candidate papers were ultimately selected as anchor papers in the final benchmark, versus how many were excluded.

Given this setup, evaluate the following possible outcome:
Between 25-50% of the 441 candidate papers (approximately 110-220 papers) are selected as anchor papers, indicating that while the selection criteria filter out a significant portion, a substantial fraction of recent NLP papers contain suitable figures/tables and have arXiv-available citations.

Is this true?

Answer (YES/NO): NO